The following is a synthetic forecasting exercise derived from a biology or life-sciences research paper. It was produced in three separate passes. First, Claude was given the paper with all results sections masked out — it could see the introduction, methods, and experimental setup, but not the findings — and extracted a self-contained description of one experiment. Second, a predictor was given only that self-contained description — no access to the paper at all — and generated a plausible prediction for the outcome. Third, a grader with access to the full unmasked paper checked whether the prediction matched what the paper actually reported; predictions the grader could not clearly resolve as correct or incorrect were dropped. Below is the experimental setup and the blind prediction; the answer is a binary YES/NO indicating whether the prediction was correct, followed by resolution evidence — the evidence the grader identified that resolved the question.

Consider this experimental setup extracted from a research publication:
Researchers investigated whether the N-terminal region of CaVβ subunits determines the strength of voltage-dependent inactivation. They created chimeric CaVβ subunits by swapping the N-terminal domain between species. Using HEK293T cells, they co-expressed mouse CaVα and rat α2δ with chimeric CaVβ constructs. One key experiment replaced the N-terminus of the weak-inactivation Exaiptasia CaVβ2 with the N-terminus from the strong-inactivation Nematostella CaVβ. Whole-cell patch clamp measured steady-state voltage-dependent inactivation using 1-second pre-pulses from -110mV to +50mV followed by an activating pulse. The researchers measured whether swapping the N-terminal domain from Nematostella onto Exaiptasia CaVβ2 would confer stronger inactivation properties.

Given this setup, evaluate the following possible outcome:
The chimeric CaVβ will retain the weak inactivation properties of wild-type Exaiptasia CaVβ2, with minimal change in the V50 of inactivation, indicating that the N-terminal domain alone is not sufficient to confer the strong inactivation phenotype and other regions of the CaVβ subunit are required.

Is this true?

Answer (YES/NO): NO